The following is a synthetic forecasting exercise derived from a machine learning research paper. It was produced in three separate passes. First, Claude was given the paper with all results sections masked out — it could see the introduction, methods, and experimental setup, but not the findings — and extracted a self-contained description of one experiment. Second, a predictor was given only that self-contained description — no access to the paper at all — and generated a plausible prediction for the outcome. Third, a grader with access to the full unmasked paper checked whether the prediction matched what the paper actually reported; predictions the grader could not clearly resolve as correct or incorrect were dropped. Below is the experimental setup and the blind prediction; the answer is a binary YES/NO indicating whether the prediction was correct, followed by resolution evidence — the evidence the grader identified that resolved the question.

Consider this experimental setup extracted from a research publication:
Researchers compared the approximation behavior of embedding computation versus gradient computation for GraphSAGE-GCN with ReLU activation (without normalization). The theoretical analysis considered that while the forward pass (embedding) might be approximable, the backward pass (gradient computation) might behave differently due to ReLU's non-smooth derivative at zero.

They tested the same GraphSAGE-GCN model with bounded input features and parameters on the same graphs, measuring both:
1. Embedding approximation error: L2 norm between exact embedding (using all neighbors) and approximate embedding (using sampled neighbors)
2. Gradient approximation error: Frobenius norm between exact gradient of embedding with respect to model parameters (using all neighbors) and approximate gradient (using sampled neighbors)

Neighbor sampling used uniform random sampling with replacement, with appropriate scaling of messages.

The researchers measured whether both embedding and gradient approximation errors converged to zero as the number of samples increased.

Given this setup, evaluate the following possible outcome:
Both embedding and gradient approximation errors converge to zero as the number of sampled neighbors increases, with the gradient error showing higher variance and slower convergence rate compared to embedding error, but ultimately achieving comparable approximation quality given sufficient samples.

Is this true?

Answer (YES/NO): NO